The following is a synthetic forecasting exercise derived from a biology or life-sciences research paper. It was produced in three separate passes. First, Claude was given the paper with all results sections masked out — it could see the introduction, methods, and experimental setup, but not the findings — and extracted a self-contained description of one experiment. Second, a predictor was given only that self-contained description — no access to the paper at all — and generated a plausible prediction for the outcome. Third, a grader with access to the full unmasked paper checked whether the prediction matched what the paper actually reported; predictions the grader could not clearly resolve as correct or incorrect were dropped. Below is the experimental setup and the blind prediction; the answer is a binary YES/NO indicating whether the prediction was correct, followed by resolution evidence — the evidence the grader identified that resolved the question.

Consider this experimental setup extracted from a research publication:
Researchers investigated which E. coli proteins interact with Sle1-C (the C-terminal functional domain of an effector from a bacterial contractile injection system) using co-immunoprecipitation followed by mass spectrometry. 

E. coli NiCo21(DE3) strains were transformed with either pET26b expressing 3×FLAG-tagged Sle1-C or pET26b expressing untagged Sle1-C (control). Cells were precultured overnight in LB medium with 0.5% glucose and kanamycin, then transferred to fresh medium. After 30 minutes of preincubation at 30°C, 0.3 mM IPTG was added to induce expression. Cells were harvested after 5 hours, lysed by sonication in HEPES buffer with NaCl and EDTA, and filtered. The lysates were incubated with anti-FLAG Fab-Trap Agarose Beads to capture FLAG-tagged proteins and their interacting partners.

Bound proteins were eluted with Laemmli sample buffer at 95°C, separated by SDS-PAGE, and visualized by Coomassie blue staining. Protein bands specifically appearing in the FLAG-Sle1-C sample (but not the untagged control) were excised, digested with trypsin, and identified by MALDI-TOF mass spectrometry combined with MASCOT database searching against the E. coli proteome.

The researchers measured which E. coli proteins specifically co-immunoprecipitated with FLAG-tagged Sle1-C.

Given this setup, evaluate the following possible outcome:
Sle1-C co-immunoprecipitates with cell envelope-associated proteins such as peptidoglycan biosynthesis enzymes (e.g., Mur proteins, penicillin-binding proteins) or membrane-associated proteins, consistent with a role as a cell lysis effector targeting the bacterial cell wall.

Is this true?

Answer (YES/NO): NO